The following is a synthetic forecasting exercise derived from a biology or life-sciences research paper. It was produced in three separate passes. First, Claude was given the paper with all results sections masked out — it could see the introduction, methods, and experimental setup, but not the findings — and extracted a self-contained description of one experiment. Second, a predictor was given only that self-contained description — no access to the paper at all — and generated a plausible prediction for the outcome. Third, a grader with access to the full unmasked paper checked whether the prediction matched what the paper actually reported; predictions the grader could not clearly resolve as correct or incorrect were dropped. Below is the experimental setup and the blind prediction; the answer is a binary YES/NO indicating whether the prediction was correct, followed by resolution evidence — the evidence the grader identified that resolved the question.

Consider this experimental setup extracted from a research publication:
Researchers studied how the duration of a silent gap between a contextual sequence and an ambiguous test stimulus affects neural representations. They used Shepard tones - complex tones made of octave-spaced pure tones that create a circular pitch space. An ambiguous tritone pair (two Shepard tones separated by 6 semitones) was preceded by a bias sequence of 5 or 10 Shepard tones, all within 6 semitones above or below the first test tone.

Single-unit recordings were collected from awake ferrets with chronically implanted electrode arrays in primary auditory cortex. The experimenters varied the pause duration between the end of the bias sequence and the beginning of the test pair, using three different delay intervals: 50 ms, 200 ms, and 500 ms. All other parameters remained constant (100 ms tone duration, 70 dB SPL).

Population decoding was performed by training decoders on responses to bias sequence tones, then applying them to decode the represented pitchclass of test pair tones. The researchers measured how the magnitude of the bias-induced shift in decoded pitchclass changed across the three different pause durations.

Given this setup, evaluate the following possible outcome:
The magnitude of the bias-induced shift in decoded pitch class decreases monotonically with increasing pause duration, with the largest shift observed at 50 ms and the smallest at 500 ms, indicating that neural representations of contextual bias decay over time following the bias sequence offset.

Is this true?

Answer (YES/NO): YES